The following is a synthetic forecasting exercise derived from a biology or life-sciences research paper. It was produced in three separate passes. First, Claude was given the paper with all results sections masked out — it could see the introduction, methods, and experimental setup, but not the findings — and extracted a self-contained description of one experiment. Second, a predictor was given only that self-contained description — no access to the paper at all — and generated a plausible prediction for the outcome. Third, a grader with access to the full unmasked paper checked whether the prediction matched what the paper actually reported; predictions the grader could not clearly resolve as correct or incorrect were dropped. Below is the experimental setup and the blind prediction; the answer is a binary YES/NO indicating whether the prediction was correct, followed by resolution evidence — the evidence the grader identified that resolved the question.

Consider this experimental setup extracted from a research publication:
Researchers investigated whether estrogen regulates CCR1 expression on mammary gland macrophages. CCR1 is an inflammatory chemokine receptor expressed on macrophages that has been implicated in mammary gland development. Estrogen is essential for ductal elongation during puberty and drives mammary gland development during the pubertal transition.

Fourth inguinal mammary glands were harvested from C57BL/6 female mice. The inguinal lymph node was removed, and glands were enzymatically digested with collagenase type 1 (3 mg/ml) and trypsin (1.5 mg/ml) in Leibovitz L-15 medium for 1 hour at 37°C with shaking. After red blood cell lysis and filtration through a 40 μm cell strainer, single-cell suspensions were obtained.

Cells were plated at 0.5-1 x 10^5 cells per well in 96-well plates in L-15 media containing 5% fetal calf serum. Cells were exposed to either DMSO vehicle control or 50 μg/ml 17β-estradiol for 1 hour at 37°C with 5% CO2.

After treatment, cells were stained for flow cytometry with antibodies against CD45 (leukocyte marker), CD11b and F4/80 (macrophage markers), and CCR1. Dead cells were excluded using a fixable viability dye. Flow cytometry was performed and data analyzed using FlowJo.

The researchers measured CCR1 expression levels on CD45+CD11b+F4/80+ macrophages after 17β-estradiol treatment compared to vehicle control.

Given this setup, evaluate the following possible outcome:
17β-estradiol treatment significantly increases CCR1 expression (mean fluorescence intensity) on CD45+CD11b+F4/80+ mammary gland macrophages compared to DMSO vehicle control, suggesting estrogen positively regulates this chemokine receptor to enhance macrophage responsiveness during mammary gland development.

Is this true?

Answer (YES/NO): YES